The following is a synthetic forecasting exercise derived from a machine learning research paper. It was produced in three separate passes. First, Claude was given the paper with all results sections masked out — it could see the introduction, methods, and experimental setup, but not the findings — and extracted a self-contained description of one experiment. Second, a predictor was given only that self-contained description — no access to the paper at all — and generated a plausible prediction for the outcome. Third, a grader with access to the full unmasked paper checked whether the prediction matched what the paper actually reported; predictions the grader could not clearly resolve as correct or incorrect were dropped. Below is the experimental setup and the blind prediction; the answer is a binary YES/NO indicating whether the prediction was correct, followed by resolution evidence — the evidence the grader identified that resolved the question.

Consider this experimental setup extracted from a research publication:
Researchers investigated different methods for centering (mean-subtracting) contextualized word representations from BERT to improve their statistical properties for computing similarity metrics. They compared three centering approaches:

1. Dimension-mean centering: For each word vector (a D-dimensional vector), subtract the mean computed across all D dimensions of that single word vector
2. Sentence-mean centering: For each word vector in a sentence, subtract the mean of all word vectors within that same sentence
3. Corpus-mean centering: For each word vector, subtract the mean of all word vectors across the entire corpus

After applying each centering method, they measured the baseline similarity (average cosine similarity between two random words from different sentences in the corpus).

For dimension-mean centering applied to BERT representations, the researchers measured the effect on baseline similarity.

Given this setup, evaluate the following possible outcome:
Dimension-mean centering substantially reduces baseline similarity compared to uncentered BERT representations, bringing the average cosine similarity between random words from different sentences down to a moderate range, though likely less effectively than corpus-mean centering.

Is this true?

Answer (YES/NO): NO